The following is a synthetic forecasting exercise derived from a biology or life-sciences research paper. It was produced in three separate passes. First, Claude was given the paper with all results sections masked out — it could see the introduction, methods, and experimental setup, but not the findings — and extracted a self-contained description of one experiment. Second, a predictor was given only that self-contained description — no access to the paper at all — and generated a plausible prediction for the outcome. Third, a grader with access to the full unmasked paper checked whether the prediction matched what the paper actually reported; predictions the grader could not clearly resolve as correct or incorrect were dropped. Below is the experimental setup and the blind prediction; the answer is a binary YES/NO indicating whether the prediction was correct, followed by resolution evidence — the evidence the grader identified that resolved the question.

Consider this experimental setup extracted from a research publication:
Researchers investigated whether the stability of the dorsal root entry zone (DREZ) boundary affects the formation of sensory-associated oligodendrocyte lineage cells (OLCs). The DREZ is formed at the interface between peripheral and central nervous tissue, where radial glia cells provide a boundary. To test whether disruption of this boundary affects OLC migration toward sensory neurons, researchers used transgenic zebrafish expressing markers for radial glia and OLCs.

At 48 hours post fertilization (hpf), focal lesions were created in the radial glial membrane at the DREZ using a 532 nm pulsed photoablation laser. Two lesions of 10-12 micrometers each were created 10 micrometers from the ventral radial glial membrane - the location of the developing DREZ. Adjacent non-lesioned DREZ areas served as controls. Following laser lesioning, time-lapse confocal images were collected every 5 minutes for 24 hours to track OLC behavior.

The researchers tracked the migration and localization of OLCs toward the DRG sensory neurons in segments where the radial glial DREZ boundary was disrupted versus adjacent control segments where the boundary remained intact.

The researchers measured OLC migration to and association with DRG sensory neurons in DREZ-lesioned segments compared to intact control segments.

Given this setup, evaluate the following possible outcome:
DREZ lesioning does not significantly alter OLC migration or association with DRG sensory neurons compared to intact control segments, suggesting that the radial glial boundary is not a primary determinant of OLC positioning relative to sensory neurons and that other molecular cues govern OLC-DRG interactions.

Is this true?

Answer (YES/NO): NO